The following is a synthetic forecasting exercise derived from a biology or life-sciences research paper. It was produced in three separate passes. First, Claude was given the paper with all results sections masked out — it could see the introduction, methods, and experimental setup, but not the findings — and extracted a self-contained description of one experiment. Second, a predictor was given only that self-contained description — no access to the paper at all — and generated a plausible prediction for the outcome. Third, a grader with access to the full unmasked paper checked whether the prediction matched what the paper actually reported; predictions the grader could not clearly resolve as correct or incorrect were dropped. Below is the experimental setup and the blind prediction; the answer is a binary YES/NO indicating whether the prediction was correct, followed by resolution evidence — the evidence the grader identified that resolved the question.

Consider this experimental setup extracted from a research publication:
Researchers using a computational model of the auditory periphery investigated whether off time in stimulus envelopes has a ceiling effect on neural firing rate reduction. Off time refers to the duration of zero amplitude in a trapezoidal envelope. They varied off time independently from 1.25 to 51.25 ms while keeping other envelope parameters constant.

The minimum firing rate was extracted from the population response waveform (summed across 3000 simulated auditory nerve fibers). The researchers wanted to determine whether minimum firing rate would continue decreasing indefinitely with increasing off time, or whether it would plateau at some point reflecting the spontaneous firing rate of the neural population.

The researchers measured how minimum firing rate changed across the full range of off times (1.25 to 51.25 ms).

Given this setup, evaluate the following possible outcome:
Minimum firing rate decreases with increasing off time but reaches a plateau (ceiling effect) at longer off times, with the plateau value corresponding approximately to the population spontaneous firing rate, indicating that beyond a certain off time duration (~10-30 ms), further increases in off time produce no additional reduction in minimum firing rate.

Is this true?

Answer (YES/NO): YES